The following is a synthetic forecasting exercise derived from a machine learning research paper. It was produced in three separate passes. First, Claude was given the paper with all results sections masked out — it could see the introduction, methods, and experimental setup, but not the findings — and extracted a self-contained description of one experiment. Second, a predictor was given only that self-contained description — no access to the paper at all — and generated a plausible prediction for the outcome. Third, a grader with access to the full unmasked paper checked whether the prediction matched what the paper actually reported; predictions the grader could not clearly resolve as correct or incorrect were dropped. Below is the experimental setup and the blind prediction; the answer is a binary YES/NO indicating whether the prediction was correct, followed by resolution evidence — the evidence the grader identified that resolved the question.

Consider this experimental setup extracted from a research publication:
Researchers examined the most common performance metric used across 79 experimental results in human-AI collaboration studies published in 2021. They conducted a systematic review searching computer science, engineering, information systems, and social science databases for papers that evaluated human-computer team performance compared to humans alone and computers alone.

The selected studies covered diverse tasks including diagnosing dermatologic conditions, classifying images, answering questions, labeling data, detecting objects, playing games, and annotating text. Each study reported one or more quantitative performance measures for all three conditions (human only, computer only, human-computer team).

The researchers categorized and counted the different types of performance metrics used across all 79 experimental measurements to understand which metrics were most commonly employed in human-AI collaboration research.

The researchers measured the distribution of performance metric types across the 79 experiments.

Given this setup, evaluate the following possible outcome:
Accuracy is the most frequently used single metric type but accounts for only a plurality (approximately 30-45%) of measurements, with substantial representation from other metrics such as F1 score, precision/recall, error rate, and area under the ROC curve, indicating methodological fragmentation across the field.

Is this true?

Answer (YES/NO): NO